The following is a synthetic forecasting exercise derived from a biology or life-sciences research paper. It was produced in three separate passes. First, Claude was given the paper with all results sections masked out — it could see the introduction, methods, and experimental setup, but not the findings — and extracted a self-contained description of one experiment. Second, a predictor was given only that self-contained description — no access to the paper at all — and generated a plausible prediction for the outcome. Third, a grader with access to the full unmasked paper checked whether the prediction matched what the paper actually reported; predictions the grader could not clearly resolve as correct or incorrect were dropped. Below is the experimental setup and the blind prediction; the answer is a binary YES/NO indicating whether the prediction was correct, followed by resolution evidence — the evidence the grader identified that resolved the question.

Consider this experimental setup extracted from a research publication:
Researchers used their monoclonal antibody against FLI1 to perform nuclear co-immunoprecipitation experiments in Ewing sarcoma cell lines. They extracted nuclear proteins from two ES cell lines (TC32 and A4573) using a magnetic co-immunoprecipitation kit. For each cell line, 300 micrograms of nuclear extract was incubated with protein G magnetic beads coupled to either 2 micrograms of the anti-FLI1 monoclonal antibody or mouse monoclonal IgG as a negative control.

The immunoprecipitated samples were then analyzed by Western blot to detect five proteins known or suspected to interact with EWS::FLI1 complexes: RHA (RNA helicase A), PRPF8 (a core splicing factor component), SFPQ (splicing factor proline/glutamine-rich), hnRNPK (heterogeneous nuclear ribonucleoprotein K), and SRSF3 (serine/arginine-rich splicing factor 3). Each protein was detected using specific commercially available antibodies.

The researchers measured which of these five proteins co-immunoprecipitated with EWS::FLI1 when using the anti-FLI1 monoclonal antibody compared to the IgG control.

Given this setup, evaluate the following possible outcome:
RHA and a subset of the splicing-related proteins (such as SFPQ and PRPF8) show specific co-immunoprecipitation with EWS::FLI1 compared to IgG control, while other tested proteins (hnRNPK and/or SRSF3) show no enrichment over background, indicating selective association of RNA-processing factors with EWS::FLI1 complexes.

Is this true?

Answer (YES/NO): NO